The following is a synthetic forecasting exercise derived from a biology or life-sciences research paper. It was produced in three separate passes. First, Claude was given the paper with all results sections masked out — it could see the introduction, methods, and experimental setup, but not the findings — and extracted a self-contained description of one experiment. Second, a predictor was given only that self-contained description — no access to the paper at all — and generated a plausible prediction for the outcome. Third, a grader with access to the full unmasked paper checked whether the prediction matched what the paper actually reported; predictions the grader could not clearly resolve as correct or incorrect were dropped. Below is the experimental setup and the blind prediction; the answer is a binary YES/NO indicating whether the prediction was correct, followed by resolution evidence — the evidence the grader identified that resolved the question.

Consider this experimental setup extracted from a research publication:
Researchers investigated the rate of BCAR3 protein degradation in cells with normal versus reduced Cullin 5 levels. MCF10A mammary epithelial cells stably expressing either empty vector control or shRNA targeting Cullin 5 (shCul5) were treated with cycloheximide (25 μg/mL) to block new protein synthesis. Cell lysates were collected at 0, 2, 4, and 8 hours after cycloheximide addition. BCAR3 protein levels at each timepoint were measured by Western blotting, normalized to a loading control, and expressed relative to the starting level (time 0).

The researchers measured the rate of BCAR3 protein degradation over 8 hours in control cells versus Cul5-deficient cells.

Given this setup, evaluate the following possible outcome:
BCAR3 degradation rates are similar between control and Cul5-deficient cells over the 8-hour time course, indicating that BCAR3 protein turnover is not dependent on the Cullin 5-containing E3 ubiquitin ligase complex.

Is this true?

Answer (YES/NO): NO